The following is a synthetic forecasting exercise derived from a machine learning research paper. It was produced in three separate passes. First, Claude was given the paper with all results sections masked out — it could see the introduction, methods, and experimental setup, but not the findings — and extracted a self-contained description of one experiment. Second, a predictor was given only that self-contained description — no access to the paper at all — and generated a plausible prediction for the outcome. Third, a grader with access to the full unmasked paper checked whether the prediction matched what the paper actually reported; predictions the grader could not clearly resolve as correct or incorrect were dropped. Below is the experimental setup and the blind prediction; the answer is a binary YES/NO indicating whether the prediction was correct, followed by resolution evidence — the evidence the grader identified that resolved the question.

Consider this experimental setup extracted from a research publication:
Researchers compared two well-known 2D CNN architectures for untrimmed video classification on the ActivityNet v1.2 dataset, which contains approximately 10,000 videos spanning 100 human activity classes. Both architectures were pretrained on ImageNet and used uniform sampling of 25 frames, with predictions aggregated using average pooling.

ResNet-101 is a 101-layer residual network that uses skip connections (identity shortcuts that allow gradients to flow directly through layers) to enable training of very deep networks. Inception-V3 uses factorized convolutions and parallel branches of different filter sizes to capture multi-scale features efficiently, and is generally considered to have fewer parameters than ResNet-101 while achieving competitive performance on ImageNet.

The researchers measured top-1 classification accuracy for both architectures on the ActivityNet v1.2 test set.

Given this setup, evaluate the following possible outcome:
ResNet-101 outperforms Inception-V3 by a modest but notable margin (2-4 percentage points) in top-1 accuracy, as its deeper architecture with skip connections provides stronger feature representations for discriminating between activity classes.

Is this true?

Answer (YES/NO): NO